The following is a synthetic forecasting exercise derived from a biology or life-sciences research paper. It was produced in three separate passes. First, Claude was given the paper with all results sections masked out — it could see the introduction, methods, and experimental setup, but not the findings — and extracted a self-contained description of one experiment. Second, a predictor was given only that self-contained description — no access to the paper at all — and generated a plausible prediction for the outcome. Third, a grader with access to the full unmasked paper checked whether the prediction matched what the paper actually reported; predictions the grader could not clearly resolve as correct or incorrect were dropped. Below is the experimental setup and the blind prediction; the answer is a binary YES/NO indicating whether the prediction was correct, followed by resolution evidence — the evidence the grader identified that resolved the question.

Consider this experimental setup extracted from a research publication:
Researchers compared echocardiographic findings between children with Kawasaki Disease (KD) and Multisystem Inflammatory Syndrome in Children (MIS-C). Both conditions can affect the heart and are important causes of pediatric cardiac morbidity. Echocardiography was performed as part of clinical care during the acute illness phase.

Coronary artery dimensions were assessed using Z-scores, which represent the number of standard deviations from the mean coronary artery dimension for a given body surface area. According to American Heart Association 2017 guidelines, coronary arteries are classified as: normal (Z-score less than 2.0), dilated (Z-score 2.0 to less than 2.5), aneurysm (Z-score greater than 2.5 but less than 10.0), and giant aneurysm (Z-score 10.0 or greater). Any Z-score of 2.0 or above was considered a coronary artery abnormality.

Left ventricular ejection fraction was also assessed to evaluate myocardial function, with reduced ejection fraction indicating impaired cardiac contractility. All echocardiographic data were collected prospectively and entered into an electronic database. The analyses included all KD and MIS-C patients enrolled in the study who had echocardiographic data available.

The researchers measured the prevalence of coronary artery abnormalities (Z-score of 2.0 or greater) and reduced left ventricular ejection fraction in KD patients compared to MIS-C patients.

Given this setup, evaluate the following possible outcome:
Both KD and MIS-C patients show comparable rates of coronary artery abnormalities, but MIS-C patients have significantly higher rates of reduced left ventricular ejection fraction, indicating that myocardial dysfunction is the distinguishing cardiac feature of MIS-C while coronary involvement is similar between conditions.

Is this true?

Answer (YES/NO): NO